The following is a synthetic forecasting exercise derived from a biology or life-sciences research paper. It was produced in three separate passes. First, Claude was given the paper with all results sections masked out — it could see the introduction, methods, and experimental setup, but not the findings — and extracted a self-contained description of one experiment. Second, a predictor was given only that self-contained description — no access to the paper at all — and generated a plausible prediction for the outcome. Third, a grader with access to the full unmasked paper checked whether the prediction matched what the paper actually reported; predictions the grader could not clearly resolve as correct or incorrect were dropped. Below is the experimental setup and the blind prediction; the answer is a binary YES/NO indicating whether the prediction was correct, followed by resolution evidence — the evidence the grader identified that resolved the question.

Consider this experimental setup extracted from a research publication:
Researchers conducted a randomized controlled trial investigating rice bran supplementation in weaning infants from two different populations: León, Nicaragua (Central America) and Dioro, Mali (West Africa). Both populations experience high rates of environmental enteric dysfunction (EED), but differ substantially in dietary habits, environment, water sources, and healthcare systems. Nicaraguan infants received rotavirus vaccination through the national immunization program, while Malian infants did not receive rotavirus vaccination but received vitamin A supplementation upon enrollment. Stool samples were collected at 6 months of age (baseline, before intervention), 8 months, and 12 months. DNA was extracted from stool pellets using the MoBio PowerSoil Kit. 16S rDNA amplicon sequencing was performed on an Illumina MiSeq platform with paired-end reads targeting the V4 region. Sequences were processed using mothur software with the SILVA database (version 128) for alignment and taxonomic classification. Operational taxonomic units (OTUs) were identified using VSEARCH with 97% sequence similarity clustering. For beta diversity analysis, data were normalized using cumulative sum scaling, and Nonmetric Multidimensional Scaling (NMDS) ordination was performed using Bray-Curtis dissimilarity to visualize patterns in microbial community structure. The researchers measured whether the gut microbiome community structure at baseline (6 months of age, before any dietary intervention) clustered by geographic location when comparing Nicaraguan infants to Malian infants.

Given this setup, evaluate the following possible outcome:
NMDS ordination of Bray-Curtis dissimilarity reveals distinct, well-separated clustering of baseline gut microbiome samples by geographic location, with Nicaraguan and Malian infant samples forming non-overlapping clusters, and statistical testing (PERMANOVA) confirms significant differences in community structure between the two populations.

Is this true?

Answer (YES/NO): NO